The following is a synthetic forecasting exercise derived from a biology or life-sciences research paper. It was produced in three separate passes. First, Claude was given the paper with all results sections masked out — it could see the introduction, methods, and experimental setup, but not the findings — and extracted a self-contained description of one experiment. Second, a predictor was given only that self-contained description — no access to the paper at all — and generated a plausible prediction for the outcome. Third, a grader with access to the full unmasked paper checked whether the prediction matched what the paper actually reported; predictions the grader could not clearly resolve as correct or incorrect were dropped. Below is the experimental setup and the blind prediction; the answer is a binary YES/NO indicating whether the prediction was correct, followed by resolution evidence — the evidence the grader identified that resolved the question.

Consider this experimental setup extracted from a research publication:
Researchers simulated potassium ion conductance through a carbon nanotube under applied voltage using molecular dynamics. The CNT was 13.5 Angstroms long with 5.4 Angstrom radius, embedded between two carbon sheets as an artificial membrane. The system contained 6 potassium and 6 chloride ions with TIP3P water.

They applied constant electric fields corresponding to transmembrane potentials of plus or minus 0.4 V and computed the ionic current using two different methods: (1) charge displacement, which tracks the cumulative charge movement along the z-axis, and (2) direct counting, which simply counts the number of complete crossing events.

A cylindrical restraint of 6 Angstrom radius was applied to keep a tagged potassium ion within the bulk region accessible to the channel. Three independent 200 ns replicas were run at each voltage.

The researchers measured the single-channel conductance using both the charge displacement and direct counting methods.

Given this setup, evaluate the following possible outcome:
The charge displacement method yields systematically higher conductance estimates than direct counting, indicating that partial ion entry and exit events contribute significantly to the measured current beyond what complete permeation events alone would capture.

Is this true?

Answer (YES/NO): NO